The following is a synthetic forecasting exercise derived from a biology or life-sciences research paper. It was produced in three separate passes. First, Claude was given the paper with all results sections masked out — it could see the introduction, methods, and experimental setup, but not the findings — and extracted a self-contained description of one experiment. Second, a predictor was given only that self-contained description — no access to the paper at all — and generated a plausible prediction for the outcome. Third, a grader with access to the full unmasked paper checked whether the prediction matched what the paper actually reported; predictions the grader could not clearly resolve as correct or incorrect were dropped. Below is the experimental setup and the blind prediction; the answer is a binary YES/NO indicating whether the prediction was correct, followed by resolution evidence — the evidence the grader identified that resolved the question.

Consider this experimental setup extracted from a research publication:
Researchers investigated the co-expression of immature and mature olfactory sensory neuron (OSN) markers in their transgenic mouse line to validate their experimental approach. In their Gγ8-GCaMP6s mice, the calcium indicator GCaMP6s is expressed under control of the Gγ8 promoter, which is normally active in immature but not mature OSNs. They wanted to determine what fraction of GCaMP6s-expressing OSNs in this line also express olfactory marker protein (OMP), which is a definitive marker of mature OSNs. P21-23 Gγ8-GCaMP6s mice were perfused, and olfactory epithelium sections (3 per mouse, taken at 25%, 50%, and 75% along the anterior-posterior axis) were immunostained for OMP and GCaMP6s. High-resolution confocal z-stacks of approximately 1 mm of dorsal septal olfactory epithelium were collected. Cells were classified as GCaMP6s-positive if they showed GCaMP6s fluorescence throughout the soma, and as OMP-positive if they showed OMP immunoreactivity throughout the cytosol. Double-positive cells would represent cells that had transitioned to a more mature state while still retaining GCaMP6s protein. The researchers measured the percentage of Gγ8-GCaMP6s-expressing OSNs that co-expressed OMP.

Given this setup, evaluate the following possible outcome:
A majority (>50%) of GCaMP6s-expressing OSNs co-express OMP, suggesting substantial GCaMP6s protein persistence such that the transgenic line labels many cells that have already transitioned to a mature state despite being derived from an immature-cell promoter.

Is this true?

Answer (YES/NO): NO